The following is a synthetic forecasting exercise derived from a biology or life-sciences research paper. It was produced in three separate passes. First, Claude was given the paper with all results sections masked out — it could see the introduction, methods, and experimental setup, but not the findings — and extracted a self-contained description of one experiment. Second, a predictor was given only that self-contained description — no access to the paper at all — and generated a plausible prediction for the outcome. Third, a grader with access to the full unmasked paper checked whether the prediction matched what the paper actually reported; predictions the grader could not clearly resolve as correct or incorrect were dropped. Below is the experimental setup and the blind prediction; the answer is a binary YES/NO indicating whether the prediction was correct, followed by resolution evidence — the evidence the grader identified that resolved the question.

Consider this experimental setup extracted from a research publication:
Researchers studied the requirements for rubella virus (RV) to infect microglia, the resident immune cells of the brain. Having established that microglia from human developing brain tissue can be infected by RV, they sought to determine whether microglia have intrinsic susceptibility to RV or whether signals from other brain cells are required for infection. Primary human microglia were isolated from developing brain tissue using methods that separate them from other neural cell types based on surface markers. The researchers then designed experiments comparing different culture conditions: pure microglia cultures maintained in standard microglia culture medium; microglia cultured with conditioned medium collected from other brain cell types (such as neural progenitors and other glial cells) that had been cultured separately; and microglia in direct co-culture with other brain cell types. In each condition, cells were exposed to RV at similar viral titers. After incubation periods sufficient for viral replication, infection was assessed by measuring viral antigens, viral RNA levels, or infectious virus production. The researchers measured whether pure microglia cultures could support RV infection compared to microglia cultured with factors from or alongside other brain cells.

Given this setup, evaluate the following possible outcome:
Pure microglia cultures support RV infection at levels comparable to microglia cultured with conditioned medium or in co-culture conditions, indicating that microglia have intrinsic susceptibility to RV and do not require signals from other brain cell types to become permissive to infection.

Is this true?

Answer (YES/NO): NO